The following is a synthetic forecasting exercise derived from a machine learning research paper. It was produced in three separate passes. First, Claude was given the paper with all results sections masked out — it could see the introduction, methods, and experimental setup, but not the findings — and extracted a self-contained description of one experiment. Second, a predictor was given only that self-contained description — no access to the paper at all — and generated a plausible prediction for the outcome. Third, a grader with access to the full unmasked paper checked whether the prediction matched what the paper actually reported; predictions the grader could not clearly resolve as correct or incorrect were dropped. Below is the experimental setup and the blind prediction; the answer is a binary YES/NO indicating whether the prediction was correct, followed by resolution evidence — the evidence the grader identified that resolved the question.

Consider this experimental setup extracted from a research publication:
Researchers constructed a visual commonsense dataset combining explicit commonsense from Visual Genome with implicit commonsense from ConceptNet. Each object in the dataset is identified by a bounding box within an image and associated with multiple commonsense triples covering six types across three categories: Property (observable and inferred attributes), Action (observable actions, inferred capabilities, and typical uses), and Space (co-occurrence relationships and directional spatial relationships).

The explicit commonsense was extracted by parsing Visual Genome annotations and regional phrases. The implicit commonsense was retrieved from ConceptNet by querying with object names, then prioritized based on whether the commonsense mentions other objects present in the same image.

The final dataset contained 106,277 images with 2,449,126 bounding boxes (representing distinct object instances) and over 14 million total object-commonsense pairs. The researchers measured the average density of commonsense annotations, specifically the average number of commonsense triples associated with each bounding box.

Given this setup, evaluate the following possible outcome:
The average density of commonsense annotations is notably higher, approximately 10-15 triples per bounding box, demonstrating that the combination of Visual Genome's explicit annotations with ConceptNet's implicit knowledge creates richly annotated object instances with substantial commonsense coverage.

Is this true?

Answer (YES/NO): NO